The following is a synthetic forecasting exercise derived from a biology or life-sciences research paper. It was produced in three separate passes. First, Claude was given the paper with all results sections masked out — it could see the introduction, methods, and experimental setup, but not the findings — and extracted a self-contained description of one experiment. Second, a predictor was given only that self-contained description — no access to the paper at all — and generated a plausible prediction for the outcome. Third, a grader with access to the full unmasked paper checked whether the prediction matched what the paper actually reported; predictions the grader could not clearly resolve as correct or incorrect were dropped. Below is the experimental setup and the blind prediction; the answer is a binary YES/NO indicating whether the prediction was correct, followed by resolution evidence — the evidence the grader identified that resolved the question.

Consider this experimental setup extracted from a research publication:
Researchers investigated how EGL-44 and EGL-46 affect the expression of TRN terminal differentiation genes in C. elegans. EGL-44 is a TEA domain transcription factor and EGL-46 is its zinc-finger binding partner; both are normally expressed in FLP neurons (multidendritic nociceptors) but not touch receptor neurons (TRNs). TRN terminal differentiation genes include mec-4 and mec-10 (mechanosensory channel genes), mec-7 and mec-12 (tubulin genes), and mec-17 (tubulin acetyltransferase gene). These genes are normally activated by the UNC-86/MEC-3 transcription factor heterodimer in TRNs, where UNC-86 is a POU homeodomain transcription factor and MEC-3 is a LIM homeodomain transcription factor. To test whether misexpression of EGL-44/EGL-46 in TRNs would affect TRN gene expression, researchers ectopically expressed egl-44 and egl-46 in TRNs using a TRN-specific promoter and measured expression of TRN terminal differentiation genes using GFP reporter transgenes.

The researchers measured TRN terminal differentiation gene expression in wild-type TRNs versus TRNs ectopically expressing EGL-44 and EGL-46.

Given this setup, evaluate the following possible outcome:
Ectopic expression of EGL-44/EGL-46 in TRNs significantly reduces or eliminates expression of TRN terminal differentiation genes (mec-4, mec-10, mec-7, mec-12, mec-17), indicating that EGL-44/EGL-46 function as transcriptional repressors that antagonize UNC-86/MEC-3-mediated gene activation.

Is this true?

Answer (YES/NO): YES